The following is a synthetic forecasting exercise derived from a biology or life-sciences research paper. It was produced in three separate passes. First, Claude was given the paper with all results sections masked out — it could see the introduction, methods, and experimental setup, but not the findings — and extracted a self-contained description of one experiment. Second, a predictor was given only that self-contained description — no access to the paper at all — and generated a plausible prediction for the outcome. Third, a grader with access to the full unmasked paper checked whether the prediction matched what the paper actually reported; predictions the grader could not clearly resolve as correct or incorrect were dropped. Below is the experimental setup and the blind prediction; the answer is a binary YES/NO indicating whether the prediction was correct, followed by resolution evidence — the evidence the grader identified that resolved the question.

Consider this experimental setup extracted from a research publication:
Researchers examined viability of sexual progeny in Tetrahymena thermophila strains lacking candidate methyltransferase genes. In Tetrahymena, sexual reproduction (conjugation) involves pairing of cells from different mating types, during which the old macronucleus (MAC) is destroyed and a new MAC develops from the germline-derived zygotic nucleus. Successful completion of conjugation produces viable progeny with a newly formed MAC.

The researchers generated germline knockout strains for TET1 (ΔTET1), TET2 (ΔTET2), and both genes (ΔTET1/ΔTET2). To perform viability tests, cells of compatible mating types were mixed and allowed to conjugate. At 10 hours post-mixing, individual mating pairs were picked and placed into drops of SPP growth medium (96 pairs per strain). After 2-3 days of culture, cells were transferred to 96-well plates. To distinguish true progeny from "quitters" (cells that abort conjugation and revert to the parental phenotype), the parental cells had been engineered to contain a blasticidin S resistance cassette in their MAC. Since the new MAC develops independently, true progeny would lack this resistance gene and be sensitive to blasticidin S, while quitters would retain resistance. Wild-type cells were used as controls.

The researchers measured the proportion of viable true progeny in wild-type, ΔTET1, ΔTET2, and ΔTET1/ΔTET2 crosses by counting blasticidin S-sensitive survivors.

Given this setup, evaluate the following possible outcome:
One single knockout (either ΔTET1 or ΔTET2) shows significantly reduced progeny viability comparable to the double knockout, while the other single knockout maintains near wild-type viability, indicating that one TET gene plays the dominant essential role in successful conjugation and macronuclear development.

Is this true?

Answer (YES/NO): NO